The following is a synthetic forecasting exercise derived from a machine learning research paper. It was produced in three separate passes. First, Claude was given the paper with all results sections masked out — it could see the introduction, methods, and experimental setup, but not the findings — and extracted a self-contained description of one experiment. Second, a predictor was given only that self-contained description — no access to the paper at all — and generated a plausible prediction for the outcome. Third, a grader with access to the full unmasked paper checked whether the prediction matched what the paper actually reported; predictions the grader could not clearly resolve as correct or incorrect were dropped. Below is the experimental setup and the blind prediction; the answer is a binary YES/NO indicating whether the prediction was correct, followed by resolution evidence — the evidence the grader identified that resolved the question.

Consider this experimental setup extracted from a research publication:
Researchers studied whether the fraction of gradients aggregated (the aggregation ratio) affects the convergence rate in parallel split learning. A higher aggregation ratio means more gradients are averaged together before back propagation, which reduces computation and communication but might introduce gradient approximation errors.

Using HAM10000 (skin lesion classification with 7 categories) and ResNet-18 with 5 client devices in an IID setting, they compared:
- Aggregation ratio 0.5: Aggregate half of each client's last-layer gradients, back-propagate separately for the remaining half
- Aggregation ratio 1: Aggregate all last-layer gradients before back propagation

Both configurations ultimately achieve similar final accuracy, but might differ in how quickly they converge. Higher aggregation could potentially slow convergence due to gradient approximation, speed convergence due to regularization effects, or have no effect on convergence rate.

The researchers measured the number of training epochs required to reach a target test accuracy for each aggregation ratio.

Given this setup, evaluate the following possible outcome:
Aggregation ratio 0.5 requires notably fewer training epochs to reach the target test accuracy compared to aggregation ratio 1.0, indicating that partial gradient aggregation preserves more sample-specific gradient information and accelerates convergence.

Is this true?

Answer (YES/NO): NO